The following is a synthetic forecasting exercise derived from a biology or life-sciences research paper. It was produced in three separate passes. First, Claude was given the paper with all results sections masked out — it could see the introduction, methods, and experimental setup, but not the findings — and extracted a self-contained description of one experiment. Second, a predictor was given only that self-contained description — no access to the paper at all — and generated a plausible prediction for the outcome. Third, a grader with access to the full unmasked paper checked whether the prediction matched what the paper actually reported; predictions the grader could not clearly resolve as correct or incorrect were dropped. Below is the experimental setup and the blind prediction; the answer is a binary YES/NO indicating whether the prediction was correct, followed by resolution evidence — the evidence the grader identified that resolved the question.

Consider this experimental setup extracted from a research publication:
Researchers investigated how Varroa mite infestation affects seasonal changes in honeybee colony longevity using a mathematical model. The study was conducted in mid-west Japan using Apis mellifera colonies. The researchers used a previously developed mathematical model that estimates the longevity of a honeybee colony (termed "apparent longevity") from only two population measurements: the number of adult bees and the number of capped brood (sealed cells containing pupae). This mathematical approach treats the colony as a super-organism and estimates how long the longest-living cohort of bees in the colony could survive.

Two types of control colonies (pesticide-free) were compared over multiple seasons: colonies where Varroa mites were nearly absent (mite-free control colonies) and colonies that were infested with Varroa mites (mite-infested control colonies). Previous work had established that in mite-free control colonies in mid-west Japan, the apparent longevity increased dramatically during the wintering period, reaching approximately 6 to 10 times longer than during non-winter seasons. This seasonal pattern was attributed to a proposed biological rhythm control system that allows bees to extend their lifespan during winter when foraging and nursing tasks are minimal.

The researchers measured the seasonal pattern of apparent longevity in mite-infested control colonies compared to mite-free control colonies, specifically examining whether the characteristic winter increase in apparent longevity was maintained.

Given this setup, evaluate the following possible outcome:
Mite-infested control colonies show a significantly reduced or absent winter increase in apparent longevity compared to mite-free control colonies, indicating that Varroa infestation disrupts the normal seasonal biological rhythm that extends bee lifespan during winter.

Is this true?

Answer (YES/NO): YES